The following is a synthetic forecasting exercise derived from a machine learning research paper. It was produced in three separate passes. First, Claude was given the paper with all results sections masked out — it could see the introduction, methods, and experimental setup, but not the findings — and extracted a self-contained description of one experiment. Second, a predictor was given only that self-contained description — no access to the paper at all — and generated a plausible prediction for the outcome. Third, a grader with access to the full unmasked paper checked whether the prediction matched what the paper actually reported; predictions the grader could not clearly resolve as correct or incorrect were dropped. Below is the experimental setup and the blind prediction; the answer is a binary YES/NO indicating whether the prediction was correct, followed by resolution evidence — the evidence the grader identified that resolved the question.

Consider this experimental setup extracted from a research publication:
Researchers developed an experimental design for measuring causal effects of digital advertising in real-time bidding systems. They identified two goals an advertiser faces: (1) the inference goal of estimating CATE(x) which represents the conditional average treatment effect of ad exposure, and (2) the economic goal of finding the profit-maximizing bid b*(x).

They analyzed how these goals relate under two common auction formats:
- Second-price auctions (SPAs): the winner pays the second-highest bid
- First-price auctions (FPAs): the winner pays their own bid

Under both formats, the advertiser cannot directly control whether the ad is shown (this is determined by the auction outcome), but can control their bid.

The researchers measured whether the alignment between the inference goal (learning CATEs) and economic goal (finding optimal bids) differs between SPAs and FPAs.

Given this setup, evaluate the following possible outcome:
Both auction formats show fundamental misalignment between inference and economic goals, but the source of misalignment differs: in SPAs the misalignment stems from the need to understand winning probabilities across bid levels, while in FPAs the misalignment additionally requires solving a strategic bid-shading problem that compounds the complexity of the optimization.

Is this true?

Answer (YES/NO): NO